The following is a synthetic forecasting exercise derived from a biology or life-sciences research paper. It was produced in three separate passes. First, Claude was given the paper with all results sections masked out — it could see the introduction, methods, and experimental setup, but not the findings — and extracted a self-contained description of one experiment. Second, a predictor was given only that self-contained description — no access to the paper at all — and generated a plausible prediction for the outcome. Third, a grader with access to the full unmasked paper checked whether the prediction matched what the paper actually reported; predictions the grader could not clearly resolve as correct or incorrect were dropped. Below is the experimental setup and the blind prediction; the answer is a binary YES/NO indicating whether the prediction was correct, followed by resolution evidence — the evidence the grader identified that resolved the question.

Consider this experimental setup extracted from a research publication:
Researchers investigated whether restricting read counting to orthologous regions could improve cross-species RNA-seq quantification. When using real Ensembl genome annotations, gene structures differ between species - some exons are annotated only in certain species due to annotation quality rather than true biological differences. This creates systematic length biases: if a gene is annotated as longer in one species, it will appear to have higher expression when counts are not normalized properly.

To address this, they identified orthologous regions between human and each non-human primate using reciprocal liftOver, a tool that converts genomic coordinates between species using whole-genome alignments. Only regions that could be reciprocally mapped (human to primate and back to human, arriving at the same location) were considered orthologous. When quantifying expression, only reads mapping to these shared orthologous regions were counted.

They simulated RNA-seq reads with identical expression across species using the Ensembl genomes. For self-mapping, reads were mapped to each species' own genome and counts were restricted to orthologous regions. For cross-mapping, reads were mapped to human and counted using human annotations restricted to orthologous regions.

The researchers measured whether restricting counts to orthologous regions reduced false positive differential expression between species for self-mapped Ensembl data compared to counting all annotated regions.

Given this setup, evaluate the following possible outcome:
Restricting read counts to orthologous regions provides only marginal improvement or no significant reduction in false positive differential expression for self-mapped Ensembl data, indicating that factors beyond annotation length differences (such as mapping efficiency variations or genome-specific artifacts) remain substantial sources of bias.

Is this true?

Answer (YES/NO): NO